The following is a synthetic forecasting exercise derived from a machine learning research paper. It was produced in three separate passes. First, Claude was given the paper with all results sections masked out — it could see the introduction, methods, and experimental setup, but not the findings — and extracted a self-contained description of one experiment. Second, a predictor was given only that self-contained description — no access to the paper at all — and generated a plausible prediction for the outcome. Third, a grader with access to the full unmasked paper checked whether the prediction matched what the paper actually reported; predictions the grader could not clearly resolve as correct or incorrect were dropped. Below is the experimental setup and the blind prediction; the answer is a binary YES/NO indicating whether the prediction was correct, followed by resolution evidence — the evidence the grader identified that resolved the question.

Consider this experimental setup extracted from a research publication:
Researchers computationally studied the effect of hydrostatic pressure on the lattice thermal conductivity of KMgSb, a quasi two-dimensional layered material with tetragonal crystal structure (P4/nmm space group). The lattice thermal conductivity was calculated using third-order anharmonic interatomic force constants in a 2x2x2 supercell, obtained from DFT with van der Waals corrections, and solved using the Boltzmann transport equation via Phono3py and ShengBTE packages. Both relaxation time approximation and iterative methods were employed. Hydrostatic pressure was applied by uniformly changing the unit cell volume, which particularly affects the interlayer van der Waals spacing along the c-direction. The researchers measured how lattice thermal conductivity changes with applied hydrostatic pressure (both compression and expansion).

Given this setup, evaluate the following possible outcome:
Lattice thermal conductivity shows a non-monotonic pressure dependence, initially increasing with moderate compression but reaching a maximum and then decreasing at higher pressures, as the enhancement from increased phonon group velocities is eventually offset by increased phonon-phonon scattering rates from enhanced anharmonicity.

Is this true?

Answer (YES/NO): NO